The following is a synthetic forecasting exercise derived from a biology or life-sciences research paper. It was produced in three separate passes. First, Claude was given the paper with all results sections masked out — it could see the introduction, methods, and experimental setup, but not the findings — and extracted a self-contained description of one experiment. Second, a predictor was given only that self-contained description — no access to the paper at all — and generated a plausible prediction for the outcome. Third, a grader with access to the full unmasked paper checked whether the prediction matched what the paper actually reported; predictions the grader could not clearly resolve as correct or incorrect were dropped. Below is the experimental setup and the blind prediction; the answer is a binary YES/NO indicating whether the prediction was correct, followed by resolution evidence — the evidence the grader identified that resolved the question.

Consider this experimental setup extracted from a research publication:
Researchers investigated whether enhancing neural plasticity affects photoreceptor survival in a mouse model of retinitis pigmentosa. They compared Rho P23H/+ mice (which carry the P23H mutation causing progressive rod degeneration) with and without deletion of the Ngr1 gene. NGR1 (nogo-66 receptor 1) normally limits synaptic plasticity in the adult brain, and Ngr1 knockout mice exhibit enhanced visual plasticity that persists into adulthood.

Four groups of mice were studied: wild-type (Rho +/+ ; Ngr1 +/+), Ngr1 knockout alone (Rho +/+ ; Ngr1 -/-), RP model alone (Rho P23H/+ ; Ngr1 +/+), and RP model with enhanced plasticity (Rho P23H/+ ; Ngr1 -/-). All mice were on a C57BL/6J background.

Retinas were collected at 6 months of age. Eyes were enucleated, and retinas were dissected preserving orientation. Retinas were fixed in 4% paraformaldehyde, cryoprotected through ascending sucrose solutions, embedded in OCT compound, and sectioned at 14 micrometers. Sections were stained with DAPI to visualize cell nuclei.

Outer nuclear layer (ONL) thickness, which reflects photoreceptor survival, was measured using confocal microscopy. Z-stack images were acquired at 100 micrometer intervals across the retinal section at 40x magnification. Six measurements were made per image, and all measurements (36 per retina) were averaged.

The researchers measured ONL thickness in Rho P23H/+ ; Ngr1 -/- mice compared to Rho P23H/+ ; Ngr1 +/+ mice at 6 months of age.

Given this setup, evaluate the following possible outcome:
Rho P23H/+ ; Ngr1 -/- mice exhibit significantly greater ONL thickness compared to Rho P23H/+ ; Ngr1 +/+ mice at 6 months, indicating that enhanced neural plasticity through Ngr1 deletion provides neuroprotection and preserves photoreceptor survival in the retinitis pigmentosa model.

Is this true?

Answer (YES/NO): NO